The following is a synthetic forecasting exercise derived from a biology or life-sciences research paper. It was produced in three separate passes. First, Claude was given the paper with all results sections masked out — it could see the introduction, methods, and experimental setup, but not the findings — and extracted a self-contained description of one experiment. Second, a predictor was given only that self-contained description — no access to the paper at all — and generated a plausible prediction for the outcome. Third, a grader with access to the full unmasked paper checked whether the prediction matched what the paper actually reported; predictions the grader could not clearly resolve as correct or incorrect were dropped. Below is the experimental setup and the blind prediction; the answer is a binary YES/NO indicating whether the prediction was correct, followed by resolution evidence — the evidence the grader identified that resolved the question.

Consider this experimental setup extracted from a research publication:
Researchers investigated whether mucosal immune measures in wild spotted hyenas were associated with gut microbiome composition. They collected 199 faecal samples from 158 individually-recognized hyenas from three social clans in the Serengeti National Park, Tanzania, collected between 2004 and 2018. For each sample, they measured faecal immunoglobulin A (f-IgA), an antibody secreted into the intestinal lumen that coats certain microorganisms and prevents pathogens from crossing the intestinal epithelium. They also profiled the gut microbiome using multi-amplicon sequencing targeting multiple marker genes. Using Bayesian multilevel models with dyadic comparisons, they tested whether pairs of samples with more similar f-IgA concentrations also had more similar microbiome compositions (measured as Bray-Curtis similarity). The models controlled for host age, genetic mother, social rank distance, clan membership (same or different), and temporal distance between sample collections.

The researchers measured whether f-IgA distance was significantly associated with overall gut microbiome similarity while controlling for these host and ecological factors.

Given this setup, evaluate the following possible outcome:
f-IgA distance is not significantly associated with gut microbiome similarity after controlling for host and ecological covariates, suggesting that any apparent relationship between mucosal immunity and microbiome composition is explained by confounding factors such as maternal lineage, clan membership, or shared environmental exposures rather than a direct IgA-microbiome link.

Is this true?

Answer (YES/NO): NO